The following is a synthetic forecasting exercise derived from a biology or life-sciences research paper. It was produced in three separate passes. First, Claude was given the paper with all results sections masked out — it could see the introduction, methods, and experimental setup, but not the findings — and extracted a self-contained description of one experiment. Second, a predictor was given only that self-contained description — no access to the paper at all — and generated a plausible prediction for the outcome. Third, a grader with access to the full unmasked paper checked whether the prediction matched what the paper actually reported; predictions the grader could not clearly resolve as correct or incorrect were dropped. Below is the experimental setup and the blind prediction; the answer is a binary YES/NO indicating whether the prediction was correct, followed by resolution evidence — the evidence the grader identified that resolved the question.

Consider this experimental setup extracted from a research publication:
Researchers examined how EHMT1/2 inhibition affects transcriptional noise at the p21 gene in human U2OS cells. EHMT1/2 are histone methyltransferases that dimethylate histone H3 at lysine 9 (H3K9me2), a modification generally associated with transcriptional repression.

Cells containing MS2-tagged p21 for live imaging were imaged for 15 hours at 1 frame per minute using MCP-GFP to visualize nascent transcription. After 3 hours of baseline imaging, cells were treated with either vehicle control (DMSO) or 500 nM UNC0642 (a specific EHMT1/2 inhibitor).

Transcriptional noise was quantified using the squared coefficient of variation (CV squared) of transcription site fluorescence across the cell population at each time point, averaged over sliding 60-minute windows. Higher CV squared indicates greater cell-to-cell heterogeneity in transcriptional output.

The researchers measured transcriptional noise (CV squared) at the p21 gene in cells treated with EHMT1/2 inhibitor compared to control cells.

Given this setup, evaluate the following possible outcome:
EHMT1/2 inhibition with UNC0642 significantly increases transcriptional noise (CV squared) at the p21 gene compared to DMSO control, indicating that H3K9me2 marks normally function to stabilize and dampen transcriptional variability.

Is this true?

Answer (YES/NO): YES